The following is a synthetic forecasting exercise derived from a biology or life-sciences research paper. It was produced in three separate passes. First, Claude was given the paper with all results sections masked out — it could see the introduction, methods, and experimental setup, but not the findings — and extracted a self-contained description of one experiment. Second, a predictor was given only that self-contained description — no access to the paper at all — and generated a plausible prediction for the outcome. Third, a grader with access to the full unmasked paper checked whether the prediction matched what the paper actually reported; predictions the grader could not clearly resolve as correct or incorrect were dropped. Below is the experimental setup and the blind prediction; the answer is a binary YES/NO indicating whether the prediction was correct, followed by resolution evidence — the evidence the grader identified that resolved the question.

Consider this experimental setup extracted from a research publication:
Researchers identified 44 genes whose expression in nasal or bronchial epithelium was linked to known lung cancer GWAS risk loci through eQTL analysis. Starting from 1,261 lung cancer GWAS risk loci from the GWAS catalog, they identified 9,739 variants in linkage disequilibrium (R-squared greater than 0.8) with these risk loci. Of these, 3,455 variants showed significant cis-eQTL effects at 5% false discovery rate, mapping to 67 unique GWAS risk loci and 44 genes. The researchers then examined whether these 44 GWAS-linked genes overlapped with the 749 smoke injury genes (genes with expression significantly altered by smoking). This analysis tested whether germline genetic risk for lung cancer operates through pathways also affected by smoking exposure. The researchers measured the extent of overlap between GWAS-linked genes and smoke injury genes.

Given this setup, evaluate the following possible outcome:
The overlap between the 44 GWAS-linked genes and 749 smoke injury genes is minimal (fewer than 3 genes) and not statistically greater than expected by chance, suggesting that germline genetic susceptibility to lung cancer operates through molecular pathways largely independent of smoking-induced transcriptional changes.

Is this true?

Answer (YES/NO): NO